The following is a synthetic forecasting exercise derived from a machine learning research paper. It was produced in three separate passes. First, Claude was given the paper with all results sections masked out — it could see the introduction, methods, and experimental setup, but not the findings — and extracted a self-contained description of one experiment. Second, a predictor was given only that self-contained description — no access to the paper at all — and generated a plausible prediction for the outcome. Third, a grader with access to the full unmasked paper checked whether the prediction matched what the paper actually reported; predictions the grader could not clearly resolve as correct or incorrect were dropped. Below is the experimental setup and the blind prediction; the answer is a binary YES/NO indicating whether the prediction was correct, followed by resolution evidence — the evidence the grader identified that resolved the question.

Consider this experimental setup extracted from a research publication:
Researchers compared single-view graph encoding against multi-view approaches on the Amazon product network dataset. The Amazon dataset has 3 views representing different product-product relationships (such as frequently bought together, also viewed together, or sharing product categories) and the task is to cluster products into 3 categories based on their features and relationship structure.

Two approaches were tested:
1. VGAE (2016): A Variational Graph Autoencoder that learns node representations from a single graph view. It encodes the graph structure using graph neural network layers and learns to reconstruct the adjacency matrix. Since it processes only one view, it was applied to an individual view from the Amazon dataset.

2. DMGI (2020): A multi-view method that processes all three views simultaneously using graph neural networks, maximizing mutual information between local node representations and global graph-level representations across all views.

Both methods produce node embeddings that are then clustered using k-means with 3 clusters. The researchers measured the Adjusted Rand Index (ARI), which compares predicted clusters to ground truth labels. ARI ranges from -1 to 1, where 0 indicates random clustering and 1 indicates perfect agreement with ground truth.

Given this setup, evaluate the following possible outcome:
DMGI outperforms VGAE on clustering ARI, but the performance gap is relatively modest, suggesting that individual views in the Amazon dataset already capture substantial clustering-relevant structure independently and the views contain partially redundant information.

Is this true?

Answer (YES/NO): NO